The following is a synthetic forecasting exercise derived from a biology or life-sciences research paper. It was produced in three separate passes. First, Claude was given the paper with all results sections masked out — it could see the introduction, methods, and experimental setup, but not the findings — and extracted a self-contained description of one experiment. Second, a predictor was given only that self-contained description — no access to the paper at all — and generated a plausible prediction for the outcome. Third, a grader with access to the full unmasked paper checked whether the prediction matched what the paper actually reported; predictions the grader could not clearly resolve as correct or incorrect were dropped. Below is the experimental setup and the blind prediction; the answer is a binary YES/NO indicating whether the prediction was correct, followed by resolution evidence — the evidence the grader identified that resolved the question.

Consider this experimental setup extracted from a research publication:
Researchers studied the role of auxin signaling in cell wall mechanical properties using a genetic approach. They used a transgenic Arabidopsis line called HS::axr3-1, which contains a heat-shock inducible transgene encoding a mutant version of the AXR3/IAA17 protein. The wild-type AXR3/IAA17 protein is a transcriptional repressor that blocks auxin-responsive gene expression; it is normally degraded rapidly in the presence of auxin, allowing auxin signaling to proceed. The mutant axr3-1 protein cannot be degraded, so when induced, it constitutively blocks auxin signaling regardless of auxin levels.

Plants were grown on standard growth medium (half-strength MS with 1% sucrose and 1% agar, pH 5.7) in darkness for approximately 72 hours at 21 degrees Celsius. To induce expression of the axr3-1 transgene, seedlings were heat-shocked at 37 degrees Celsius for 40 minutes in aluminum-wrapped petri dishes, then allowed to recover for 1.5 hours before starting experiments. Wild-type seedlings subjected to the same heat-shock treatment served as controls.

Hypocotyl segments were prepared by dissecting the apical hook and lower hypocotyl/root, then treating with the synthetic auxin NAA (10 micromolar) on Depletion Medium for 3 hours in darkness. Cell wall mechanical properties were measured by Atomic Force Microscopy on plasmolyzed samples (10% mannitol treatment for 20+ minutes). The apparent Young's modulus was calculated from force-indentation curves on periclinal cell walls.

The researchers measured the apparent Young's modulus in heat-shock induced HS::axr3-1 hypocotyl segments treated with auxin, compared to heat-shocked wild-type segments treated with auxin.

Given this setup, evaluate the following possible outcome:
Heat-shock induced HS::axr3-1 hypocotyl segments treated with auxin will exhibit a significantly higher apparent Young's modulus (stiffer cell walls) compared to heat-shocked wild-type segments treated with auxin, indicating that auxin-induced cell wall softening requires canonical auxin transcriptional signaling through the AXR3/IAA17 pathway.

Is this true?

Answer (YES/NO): YES